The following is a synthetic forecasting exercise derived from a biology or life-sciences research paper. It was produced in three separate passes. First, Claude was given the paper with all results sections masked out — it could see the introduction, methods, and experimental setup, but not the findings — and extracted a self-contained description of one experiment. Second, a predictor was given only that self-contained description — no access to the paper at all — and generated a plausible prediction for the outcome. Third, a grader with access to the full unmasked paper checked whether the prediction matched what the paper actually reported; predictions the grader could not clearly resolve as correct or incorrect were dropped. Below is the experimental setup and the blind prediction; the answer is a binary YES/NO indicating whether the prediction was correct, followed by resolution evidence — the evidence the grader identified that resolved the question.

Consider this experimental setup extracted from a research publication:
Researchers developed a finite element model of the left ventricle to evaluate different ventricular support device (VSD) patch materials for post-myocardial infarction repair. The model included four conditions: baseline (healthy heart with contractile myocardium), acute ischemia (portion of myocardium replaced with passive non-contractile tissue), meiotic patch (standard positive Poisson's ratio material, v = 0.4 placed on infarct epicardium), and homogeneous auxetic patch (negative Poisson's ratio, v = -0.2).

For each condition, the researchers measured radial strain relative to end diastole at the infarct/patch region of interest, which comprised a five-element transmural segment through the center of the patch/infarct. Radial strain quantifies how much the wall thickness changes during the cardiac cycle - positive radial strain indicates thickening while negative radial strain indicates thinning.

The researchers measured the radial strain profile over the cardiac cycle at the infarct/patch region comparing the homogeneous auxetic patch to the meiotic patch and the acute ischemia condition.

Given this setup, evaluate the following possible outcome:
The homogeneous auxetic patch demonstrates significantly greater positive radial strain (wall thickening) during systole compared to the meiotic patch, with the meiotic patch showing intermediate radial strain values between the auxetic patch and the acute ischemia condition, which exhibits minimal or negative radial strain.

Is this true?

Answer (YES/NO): NO